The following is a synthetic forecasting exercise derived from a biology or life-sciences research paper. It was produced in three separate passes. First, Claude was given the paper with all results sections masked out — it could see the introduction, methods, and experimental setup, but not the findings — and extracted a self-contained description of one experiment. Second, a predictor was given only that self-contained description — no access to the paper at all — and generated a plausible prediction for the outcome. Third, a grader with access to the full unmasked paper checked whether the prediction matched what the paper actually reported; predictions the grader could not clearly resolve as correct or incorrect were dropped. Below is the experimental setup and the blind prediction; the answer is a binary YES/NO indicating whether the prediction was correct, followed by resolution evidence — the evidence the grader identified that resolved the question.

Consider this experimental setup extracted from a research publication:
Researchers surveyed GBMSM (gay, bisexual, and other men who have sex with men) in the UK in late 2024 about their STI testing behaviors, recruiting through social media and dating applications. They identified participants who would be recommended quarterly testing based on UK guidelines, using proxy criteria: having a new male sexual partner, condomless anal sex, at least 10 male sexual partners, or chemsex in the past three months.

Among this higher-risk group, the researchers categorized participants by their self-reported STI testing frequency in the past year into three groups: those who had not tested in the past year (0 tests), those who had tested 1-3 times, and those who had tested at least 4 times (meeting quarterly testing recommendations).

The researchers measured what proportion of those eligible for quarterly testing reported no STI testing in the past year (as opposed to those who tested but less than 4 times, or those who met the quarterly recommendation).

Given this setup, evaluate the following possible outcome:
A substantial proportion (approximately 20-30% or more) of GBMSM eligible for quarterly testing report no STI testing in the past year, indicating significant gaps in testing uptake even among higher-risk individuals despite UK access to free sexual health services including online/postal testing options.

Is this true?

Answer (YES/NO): YES